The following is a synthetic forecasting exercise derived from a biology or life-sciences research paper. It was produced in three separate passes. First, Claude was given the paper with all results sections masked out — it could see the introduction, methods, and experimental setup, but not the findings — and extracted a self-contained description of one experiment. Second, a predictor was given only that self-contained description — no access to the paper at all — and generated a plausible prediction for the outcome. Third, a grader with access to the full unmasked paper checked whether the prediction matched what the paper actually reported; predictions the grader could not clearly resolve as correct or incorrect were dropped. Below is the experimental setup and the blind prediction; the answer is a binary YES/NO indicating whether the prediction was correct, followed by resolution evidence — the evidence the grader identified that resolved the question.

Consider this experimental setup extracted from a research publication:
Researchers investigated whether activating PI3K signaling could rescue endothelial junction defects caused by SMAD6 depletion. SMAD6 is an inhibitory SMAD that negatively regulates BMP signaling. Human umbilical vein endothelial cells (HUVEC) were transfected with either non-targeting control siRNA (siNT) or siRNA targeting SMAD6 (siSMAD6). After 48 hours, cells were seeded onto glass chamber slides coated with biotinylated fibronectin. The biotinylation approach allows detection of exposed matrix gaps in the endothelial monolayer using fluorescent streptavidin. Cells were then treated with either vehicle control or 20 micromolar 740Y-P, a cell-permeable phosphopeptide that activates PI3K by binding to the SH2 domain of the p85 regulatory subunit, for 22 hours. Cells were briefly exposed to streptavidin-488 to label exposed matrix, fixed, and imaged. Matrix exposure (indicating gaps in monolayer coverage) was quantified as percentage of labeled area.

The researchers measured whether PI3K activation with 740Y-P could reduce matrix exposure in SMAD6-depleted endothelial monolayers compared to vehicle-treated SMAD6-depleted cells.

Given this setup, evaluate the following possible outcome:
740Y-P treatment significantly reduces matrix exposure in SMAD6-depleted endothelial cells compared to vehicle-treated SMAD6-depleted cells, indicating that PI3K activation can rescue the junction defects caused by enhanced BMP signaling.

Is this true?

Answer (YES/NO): YES